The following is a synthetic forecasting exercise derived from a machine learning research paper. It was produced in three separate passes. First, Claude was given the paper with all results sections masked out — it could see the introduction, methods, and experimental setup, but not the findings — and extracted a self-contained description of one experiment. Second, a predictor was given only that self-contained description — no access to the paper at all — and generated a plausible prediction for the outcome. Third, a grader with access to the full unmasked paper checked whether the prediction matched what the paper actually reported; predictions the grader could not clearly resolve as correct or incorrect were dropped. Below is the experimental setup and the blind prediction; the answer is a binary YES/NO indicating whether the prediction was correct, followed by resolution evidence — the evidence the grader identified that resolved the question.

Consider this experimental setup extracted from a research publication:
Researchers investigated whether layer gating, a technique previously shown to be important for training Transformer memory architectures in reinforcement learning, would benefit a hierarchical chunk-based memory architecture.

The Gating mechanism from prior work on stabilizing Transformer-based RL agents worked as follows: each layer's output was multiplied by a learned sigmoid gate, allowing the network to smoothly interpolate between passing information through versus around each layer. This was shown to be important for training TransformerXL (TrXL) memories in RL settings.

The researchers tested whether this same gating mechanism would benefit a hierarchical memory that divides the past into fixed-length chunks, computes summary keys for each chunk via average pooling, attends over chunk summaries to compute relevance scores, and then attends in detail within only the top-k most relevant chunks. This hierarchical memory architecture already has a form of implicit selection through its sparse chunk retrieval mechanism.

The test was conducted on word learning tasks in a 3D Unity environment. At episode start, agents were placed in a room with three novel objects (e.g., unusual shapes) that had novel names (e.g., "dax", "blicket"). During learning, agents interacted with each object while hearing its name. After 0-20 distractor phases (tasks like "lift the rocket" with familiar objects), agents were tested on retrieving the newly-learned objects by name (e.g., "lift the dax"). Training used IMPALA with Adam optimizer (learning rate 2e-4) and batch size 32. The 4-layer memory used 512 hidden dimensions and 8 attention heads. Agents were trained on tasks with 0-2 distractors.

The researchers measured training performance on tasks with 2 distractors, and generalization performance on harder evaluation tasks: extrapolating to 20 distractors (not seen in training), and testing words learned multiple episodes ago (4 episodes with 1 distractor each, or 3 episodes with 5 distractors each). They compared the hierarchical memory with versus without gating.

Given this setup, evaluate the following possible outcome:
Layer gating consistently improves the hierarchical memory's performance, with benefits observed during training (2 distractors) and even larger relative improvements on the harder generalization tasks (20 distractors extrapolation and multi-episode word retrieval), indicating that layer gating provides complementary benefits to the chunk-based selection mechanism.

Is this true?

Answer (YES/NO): NO